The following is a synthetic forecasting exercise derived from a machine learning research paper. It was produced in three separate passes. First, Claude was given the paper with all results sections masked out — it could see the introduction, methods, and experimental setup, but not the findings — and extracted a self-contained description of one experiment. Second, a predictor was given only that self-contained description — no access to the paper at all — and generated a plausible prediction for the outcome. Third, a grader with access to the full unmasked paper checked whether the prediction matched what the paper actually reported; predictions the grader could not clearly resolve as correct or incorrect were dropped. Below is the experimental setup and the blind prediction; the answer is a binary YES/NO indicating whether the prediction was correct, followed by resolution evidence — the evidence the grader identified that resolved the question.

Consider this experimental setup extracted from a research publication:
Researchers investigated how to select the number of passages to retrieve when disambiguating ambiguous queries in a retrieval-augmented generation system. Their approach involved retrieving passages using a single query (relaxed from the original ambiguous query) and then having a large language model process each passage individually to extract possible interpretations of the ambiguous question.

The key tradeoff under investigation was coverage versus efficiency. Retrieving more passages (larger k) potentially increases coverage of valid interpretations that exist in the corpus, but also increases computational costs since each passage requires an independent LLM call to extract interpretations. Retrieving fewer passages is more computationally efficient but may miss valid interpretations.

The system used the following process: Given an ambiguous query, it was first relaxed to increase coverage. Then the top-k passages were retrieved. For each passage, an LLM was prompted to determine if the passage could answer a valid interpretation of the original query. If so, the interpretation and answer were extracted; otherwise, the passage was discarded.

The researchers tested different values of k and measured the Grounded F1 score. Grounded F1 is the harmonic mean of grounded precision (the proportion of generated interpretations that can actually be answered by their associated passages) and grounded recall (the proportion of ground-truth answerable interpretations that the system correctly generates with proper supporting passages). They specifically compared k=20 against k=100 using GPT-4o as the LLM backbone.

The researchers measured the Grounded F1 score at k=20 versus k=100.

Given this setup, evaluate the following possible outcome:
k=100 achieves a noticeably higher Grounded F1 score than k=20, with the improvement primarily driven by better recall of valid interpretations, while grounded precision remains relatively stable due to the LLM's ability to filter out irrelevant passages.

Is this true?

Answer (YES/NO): NO